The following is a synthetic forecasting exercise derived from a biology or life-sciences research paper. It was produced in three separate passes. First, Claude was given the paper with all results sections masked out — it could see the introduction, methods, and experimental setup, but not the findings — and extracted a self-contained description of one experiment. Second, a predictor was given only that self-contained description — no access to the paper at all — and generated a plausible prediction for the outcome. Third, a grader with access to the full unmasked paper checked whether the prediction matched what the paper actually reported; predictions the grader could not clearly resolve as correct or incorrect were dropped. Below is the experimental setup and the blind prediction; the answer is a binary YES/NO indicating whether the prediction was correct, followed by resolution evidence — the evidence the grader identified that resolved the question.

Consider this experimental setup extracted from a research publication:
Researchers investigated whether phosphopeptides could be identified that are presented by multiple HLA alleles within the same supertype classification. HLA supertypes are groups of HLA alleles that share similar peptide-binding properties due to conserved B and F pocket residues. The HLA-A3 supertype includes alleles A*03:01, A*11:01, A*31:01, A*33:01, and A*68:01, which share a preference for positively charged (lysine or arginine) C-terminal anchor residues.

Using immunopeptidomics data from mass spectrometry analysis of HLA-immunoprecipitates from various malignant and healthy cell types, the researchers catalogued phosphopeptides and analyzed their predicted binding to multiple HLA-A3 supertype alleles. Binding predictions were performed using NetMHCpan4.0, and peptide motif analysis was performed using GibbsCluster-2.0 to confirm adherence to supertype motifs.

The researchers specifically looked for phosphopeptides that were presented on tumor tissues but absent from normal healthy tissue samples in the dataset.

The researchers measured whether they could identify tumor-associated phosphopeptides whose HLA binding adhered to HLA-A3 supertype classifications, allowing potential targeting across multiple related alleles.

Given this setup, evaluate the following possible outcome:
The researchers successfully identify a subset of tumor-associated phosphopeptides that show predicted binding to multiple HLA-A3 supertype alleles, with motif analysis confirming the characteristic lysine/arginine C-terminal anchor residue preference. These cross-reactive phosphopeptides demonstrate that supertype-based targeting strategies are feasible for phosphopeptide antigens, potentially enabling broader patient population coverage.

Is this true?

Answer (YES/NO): NO